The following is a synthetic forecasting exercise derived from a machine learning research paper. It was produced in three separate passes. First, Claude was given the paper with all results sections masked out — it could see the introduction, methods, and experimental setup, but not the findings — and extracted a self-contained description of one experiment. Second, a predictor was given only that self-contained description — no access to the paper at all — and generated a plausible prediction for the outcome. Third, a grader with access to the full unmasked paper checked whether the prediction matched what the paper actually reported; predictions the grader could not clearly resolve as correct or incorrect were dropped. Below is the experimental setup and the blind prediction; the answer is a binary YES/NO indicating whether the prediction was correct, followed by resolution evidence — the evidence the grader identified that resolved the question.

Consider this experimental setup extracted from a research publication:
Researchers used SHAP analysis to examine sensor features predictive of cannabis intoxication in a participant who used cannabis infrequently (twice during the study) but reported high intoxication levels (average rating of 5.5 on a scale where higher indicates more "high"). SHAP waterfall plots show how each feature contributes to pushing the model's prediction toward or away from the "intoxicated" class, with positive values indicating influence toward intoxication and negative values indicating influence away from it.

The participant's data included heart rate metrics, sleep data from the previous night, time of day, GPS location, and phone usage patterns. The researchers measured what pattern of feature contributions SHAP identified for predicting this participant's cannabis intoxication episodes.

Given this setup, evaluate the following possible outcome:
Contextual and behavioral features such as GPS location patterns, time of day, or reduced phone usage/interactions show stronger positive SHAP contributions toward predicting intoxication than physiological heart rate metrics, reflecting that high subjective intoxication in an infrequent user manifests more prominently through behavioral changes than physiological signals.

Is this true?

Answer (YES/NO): YES